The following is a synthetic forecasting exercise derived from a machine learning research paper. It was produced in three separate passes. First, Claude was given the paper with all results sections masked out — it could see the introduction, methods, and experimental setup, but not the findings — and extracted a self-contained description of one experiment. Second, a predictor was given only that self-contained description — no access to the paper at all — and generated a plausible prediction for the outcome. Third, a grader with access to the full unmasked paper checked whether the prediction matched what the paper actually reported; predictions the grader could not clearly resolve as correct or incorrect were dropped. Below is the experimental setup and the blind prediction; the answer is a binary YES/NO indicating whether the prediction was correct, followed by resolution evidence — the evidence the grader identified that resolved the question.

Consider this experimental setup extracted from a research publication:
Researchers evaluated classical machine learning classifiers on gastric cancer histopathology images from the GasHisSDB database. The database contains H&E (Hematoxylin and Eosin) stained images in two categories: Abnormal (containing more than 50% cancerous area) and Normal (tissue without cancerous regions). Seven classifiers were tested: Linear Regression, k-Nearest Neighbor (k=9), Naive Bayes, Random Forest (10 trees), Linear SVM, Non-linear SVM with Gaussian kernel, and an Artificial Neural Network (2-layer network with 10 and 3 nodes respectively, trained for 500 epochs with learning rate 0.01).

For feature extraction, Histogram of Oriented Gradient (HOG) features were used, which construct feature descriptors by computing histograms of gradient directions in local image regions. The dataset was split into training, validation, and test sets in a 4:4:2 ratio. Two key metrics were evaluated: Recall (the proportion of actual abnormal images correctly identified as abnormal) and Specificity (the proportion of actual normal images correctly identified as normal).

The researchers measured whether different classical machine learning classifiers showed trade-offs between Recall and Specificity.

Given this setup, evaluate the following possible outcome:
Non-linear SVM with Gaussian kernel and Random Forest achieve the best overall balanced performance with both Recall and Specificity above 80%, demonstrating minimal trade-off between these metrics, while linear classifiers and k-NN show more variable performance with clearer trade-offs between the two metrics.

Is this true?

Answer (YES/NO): NO